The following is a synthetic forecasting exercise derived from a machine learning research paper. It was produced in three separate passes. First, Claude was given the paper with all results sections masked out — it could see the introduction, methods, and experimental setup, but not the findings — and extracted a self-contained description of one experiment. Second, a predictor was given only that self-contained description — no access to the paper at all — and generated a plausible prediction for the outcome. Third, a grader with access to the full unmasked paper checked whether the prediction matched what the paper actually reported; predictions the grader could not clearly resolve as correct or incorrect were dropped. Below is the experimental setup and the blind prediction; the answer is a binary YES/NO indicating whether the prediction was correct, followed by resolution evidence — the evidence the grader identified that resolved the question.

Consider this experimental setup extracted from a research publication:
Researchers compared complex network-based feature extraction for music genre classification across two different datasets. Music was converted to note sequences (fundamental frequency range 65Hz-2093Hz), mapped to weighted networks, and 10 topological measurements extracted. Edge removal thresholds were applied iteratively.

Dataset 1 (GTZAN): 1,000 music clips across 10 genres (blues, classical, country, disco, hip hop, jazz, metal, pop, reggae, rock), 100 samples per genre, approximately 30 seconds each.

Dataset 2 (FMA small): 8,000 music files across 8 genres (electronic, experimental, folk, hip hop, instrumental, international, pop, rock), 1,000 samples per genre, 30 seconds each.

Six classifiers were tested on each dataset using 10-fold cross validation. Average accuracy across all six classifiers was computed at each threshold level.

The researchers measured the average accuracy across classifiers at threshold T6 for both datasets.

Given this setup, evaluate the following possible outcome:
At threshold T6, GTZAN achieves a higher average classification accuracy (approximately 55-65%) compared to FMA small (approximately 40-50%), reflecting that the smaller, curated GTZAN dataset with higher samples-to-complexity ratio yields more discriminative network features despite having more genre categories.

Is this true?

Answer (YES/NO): NO